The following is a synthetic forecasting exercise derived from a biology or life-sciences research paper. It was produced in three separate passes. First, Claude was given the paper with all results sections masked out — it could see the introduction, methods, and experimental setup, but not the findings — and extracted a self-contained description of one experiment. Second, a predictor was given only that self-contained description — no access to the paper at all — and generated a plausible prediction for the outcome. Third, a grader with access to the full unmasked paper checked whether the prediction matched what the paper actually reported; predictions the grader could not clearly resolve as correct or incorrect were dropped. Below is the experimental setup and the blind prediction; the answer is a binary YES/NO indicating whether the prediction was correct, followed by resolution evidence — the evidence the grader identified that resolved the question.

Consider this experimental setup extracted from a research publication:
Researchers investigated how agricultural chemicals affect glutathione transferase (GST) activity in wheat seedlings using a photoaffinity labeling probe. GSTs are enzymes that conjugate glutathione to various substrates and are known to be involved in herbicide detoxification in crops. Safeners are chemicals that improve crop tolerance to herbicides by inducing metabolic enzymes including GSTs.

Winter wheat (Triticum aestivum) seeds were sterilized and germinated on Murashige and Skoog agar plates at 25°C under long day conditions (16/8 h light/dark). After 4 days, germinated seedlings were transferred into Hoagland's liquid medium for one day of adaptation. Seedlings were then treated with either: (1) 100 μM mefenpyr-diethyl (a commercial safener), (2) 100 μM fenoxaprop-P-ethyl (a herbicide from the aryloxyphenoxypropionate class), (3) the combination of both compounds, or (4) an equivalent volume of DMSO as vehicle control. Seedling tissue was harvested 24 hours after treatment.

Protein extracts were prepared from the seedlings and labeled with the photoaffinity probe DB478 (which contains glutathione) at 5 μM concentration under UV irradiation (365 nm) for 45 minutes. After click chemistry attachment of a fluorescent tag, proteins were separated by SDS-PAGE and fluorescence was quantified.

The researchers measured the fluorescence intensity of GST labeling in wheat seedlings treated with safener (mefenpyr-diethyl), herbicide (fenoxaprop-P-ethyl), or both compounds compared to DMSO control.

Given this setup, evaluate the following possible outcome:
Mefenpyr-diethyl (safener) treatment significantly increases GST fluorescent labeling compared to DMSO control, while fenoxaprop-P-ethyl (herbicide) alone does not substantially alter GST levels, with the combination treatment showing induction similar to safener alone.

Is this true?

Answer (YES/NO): YES